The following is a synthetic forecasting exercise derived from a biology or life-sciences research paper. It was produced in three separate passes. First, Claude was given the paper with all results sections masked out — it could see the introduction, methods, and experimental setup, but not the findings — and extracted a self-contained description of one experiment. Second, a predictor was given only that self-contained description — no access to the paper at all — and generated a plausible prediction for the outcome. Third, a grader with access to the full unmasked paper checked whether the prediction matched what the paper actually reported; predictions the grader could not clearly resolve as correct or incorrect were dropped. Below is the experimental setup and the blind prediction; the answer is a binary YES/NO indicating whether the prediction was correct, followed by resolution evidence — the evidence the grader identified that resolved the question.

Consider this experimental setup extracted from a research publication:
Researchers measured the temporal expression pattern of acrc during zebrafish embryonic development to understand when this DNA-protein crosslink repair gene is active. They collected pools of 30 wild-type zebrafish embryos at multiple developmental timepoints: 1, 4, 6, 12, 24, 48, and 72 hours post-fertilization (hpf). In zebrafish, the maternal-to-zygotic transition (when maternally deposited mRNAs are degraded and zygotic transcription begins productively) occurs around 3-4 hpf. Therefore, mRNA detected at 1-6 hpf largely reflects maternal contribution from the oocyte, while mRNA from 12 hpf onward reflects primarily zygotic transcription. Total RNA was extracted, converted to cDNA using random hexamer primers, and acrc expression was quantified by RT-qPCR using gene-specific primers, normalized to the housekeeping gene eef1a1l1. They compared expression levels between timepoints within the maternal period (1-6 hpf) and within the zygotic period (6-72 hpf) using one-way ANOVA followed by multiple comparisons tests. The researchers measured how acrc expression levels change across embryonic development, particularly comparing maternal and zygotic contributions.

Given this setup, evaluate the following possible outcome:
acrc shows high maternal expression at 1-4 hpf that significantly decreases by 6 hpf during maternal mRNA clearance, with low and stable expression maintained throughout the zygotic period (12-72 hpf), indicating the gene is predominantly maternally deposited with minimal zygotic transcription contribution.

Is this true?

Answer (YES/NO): NO